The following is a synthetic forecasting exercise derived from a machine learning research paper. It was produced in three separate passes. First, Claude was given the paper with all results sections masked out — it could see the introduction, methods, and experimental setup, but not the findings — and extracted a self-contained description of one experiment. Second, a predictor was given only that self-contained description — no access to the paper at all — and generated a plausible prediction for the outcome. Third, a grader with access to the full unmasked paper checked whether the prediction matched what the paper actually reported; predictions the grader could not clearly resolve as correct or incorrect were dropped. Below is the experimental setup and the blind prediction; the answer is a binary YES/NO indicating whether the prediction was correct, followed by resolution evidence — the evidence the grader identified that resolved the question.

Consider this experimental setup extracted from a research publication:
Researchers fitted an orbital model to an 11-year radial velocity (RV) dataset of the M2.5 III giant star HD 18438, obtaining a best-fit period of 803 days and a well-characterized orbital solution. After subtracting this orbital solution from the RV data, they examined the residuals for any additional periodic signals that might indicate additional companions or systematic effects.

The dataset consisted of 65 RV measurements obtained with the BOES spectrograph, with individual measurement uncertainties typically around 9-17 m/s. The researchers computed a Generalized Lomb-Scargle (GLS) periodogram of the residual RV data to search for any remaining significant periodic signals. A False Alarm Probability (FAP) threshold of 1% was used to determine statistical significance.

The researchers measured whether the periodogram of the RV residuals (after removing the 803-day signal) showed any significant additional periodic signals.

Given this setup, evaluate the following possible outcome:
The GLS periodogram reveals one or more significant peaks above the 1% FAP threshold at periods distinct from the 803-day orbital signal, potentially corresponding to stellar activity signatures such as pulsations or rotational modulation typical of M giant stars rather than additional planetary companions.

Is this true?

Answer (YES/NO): NO